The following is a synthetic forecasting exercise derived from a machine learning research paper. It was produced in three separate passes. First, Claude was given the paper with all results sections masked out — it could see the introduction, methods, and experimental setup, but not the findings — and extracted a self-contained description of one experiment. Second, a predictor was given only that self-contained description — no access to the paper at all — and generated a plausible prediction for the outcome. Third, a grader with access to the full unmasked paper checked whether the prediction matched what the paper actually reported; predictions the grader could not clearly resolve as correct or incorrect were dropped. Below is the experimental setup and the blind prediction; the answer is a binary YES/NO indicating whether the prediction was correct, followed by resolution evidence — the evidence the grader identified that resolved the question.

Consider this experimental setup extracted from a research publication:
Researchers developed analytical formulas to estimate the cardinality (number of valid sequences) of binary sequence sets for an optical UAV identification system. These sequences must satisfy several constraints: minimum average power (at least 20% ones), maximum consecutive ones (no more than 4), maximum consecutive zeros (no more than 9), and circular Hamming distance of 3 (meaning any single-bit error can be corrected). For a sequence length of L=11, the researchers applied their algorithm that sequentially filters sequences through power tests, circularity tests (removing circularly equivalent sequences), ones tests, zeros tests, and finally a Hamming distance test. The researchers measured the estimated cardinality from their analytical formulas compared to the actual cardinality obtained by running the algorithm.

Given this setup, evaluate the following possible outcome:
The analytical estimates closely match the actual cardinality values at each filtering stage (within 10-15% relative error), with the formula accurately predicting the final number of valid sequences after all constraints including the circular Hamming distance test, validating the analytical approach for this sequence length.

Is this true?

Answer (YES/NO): NO